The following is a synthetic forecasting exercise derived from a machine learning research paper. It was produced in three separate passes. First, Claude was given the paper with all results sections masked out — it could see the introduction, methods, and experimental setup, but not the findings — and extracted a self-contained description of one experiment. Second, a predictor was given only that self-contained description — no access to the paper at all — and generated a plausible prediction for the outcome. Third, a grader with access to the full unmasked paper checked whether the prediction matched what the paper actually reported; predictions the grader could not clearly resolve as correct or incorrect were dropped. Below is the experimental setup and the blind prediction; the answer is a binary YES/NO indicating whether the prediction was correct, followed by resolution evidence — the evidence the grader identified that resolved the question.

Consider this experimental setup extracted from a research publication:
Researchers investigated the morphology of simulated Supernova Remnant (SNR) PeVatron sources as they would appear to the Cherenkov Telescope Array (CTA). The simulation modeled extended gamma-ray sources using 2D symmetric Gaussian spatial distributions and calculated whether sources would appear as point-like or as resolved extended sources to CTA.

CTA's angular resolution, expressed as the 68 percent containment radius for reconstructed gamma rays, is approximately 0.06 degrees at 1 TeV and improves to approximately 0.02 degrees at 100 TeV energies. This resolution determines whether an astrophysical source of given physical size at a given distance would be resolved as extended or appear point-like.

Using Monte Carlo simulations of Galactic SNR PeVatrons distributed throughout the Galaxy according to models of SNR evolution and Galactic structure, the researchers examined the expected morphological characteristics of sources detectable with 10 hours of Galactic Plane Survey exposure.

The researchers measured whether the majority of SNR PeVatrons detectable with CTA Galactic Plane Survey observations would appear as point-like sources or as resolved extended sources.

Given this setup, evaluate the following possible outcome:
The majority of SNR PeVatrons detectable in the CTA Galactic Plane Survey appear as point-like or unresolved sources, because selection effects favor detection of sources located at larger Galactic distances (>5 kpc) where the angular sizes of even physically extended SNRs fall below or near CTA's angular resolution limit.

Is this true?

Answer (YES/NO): YES